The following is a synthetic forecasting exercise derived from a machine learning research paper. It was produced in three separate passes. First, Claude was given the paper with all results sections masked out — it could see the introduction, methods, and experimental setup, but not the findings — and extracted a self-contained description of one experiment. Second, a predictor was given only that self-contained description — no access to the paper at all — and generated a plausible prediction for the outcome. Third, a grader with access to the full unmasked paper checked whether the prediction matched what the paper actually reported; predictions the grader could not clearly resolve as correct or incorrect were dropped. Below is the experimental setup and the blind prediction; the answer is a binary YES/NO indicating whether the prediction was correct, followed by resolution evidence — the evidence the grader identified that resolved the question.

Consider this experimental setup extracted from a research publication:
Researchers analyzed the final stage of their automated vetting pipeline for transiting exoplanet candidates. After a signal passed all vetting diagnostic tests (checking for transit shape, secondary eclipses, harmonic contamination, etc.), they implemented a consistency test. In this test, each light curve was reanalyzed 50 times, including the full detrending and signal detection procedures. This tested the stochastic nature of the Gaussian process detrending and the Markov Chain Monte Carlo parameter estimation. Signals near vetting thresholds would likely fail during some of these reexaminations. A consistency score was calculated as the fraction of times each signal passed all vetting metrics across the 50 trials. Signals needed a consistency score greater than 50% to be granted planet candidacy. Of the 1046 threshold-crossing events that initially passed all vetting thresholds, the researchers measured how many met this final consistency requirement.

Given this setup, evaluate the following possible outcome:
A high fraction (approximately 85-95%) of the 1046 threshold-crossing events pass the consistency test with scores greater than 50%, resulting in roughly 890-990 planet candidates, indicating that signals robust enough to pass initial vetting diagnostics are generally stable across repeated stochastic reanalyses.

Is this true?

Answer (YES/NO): NO